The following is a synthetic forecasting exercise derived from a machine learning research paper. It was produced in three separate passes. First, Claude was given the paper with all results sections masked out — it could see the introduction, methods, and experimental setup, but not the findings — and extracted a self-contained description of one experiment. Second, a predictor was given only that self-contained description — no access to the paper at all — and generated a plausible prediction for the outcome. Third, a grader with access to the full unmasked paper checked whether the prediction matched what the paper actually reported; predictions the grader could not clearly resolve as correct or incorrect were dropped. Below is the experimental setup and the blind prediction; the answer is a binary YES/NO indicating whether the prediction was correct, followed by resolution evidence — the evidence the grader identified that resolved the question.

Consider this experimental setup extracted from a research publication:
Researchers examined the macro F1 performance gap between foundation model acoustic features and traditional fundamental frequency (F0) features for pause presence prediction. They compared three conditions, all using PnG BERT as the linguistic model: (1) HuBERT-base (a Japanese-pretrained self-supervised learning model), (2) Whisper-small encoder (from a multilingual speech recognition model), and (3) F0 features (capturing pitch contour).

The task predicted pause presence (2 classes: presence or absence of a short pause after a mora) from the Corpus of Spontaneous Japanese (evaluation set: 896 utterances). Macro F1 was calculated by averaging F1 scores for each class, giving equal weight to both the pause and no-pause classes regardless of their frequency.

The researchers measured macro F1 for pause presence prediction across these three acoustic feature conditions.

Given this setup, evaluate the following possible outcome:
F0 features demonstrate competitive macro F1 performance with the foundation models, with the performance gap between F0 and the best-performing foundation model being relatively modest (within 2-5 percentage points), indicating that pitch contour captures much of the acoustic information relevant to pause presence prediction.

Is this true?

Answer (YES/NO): NO